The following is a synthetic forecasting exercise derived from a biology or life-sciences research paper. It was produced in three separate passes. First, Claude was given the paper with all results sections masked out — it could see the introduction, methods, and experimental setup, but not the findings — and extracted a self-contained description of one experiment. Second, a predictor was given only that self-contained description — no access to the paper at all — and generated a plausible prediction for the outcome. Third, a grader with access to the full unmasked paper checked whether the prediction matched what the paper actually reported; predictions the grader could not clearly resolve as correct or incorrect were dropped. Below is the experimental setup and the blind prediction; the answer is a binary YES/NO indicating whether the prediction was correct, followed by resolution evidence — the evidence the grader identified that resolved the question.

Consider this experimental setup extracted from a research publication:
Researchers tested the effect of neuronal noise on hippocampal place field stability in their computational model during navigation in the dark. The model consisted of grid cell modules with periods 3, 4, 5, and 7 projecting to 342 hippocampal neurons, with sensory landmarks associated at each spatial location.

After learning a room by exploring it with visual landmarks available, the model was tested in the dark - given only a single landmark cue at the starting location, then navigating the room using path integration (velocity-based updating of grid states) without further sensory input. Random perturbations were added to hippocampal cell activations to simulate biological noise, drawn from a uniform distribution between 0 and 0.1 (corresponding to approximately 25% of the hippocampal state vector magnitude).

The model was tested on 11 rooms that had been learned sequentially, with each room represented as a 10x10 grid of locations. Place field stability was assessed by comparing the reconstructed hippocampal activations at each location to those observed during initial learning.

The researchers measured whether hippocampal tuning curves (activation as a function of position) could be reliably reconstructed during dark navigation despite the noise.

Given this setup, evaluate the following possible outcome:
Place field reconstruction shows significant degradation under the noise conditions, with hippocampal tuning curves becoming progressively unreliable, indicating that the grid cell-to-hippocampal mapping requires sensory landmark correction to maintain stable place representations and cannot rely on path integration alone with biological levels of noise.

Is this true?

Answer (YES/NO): NO